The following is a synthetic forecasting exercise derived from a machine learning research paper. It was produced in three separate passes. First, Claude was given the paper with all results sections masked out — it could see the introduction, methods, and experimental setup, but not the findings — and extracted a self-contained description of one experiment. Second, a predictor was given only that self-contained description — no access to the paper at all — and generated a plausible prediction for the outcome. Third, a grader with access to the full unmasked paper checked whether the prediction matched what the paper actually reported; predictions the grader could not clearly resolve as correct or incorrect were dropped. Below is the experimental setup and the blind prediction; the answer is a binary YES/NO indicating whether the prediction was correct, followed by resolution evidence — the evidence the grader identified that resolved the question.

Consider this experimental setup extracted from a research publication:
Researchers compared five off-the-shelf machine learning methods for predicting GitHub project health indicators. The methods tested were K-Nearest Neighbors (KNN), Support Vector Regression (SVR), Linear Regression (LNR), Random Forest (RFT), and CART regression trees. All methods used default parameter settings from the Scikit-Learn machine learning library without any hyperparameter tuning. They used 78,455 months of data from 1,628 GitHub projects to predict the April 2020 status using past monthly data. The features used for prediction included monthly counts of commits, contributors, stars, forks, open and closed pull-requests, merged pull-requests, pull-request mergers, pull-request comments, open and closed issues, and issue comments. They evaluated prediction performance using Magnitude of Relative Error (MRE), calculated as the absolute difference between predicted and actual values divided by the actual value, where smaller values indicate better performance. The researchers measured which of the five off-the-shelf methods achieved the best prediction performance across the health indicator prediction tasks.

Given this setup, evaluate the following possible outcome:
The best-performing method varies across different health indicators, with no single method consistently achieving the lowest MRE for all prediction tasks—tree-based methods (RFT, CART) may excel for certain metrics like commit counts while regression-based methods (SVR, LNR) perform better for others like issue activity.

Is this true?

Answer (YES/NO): NO